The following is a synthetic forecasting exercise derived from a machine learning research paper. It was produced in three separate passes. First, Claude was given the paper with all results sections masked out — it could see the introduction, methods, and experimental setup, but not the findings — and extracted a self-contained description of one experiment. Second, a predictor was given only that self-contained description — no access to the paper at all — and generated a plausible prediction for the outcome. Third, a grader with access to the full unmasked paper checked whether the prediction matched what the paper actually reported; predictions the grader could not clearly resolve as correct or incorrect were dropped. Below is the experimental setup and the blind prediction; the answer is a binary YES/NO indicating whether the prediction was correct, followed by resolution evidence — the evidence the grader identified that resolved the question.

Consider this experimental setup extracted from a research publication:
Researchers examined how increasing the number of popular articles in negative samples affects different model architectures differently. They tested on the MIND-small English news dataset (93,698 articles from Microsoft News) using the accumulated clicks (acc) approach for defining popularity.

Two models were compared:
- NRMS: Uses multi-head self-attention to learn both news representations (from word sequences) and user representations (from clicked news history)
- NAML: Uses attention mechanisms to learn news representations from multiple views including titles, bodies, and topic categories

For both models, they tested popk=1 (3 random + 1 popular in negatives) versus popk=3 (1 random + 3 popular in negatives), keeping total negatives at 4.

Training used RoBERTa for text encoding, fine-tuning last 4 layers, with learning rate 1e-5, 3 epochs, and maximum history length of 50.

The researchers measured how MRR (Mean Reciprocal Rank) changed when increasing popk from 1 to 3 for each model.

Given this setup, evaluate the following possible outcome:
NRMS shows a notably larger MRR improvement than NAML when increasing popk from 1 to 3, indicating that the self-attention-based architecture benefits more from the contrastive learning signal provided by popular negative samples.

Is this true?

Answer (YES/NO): NO